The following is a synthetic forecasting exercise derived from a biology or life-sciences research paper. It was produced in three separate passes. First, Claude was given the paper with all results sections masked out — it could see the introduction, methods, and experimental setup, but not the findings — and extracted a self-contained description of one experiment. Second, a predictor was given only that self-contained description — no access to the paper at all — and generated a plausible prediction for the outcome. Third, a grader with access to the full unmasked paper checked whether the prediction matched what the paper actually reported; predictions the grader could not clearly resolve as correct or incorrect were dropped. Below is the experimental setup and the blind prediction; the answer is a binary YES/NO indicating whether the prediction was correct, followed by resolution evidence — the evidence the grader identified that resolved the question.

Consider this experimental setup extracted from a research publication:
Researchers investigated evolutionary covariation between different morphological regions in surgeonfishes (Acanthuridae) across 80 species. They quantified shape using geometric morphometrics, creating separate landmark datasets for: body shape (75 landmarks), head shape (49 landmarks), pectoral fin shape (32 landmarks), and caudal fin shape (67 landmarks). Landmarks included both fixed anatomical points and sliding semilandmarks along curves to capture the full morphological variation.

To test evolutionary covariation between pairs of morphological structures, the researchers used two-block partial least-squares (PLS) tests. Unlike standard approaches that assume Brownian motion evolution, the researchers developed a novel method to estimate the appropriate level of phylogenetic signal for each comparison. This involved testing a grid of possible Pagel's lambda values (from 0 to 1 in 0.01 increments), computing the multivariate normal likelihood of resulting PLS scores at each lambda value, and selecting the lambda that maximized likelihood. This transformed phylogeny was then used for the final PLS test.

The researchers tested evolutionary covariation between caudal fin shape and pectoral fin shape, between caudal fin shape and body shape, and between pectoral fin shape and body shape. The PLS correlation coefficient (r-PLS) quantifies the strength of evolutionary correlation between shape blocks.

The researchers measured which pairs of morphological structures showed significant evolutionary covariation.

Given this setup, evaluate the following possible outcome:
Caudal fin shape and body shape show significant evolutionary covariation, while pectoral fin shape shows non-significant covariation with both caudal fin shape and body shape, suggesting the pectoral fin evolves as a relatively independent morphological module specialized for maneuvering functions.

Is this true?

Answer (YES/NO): NO